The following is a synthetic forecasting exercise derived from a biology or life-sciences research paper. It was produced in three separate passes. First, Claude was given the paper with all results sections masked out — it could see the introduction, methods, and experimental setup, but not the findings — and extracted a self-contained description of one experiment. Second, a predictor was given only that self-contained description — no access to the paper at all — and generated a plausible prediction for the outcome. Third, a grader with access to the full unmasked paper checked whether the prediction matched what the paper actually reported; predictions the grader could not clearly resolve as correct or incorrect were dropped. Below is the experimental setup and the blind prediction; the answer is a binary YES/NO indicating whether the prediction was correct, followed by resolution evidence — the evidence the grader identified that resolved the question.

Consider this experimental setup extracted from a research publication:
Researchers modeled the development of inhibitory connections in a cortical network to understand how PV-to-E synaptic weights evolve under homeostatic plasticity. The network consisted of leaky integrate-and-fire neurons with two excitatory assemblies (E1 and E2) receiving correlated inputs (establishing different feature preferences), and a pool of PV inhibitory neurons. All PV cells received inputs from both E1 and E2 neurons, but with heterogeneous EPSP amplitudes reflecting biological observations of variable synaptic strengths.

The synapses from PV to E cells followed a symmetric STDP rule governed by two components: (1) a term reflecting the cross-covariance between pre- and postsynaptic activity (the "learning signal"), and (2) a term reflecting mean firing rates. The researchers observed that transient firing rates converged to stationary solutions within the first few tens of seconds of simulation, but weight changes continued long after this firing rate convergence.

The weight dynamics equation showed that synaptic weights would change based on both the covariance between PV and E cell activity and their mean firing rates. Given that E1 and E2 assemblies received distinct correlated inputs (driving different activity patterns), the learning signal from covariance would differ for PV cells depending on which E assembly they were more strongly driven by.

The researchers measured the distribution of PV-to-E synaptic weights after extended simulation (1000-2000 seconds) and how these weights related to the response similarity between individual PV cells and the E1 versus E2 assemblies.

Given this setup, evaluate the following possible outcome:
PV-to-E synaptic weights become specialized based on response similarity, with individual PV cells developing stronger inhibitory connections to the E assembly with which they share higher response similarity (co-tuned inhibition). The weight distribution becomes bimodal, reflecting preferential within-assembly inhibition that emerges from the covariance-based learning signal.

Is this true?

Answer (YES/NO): YES